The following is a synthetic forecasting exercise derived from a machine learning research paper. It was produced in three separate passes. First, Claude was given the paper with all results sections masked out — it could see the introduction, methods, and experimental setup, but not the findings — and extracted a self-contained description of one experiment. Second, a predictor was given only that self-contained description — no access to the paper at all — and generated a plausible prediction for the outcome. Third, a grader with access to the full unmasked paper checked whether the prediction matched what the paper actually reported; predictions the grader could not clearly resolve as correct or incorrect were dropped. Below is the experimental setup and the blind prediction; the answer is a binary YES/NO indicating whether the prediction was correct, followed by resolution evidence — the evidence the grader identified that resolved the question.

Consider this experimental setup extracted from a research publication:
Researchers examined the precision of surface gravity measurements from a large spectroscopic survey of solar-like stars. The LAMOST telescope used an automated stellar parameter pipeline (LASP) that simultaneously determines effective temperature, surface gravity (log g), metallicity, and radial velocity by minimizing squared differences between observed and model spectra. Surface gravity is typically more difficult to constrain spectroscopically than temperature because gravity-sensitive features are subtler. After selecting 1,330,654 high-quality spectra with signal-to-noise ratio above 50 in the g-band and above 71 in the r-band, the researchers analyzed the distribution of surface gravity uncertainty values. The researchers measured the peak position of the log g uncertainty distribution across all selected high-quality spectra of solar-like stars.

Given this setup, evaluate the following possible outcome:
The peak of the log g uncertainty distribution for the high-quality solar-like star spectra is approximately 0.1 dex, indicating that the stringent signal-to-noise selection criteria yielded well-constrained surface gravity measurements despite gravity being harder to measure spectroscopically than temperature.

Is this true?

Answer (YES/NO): NO